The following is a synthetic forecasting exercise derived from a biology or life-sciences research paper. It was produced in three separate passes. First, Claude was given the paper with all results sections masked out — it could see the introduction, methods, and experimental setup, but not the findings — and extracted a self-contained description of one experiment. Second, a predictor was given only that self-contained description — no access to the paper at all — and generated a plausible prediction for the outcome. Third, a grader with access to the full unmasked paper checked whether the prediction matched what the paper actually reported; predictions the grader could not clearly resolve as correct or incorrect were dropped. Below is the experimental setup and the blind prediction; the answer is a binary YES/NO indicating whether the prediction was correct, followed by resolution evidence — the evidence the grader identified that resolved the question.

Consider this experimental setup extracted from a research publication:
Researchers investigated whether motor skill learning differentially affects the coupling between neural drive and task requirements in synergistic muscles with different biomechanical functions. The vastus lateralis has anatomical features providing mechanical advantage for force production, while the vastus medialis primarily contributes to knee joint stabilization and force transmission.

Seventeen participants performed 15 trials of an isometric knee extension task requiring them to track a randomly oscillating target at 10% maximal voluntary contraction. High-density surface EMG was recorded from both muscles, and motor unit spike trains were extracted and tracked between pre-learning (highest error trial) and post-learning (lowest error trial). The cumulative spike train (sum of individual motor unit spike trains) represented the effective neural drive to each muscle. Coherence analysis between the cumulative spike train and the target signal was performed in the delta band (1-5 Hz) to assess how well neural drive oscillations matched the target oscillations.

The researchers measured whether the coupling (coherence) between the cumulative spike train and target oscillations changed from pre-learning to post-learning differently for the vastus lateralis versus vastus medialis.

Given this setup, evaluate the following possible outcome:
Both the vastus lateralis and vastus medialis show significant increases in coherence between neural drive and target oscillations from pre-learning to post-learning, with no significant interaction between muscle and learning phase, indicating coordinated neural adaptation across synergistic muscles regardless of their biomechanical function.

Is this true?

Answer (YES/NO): NO